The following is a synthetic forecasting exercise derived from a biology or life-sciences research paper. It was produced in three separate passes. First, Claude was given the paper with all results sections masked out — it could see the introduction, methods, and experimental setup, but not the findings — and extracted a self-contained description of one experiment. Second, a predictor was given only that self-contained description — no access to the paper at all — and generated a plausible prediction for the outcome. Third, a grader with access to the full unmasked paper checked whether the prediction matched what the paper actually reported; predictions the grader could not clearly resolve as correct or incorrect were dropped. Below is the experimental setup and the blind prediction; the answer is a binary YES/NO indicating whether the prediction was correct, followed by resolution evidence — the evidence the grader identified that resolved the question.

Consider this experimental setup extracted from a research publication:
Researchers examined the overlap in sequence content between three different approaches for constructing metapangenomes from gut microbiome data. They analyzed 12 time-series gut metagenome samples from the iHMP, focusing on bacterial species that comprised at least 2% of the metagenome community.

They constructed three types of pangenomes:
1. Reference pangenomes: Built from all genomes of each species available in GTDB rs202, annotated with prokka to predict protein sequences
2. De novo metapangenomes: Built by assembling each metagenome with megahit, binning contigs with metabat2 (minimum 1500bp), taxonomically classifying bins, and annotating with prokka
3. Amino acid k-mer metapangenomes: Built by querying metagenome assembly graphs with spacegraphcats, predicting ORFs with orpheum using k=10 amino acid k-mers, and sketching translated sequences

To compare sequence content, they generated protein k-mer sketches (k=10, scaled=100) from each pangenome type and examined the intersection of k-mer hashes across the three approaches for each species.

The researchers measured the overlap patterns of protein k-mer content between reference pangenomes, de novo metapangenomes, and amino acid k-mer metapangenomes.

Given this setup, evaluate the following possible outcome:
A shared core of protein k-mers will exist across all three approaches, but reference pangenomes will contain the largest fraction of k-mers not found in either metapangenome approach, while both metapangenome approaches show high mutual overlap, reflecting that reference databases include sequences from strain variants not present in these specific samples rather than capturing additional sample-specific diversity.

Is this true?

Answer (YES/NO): NO